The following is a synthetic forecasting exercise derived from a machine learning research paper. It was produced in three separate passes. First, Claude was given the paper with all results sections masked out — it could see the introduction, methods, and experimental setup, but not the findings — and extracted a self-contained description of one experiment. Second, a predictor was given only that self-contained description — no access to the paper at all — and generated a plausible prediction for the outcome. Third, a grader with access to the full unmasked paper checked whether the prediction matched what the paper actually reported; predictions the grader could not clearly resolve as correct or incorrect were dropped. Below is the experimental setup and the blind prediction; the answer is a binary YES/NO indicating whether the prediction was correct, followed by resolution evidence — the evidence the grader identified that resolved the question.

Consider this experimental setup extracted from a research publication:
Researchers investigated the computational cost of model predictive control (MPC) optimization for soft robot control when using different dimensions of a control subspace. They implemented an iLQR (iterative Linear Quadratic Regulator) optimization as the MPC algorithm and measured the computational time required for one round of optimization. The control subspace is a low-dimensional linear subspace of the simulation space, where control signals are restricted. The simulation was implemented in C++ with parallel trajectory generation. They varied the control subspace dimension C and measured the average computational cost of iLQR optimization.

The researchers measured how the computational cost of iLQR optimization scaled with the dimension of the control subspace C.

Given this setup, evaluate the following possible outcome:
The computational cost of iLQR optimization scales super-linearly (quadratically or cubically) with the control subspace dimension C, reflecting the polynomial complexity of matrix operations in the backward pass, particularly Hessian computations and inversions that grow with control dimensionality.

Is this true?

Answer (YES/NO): YES